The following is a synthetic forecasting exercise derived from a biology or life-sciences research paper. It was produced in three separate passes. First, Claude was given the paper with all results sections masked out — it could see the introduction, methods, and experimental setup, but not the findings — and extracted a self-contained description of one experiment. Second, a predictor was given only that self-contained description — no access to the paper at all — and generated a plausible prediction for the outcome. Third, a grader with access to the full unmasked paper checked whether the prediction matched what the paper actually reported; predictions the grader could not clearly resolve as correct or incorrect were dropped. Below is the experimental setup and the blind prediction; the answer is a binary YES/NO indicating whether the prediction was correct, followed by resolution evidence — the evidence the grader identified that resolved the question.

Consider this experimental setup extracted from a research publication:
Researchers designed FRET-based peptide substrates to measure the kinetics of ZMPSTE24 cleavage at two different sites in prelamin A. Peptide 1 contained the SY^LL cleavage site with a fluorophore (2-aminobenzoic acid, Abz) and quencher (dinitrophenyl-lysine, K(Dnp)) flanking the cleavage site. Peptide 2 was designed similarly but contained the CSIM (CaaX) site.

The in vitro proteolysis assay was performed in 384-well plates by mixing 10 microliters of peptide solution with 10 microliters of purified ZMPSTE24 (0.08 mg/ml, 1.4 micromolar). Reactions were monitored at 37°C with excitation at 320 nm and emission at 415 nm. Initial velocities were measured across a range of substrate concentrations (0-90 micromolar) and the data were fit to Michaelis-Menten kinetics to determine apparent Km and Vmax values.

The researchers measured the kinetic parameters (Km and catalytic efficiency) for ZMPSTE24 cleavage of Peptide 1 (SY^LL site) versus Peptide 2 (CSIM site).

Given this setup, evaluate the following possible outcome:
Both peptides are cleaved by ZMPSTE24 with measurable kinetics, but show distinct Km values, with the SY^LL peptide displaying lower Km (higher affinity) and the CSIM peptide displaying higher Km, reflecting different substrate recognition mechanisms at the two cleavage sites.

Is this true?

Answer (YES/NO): NO